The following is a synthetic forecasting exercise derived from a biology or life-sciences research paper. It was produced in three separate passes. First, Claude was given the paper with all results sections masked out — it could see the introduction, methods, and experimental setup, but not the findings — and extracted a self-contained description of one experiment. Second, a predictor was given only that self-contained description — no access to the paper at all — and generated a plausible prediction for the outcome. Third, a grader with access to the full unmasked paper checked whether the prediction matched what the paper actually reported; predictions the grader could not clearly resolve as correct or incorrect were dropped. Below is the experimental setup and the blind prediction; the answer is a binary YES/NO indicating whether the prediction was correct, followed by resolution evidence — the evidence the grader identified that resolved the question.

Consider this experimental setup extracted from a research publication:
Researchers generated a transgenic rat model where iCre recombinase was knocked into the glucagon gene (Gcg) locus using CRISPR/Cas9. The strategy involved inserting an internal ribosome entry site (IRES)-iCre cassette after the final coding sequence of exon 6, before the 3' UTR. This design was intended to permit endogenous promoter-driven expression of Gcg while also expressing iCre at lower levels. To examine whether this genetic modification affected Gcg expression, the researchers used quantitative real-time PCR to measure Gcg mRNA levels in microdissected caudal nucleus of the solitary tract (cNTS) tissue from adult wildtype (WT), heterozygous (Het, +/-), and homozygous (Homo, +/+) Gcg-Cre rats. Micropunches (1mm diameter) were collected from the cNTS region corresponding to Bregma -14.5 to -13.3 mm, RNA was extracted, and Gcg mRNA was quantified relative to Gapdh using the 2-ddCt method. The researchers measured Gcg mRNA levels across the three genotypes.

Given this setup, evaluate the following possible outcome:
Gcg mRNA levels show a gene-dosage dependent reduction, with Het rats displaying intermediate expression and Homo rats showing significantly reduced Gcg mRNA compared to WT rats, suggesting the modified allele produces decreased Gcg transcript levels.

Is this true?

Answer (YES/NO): NO